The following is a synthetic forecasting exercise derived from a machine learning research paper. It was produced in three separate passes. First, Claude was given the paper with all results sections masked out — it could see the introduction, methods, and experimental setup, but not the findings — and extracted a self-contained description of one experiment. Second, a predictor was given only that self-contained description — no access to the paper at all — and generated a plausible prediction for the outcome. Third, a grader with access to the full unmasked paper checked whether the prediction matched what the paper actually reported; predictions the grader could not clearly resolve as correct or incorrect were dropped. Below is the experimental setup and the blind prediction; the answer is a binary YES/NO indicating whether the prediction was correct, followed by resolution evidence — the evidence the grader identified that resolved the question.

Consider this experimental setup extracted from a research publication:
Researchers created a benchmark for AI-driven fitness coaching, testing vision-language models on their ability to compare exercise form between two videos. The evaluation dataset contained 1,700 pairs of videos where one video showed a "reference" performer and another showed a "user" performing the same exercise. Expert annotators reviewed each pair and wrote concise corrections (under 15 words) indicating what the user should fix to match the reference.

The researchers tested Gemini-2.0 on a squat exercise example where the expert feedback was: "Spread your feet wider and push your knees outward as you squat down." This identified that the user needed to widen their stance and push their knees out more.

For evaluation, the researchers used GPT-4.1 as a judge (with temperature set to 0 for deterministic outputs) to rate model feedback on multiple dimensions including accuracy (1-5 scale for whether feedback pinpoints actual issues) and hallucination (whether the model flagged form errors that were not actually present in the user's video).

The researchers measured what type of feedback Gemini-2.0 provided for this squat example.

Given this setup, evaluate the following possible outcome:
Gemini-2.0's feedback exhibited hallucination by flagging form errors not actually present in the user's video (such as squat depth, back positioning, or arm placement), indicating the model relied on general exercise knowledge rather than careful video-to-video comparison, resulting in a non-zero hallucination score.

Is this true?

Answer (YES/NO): YES